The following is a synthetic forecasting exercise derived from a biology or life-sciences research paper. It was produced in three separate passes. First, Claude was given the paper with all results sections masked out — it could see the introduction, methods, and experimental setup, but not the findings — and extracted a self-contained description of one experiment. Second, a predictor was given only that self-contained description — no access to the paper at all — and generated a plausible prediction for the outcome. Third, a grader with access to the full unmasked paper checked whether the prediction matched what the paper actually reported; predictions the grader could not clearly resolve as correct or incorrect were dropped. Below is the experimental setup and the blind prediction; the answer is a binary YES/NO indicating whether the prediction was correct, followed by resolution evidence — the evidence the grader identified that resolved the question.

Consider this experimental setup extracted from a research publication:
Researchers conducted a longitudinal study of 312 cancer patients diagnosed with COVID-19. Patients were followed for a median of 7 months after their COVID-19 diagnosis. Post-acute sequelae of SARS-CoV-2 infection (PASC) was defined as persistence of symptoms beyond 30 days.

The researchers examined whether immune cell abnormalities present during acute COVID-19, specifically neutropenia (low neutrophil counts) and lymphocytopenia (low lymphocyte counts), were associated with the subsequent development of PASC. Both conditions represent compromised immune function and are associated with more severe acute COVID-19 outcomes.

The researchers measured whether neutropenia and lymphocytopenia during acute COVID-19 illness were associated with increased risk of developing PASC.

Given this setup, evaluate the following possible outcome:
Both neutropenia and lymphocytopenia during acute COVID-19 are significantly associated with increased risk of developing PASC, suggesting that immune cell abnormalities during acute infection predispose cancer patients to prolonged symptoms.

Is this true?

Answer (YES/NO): NO